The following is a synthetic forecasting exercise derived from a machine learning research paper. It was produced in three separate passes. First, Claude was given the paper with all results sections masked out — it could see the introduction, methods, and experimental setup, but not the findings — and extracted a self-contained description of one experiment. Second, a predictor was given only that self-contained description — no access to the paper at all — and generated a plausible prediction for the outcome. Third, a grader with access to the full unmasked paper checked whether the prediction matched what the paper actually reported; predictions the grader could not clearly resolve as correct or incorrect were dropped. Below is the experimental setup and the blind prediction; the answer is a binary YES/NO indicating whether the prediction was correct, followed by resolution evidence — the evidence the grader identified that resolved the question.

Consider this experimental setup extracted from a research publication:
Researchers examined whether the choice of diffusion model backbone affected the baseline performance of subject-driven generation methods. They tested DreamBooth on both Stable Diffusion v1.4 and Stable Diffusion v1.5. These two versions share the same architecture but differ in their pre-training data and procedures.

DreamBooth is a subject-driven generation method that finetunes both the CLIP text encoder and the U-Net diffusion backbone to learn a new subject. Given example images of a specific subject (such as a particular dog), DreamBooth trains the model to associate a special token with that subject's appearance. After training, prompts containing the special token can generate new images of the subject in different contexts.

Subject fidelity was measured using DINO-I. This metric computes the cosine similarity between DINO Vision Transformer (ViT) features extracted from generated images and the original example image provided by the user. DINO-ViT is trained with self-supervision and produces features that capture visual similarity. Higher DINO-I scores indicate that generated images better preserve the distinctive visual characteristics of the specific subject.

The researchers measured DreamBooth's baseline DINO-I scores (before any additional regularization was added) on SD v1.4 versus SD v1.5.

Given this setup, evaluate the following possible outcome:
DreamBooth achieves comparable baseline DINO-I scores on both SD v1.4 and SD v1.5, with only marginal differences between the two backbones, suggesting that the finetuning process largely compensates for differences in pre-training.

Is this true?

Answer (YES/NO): NO